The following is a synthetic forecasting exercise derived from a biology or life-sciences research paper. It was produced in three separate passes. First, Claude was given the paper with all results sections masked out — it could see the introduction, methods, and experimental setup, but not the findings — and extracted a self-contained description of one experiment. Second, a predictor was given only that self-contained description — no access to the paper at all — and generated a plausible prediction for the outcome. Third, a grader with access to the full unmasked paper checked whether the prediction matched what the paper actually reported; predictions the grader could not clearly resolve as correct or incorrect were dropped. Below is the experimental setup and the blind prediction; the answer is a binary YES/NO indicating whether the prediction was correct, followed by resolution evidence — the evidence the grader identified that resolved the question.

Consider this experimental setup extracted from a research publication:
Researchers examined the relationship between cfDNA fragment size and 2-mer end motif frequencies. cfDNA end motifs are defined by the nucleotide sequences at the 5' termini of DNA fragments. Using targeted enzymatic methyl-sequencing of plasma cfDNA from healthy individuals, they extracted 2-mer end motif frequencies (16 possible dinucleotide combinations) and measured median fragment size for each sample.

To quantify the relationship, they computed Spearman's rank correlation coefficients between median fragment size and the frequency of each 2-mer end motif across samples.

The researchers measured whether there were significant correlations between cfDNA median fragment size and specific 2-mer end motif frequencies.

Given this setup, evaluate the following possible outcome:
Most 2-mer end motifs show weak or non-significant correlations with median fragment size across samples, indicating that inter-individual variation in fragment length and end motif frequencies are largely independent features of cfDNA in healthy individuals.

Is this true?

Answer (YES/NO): NO